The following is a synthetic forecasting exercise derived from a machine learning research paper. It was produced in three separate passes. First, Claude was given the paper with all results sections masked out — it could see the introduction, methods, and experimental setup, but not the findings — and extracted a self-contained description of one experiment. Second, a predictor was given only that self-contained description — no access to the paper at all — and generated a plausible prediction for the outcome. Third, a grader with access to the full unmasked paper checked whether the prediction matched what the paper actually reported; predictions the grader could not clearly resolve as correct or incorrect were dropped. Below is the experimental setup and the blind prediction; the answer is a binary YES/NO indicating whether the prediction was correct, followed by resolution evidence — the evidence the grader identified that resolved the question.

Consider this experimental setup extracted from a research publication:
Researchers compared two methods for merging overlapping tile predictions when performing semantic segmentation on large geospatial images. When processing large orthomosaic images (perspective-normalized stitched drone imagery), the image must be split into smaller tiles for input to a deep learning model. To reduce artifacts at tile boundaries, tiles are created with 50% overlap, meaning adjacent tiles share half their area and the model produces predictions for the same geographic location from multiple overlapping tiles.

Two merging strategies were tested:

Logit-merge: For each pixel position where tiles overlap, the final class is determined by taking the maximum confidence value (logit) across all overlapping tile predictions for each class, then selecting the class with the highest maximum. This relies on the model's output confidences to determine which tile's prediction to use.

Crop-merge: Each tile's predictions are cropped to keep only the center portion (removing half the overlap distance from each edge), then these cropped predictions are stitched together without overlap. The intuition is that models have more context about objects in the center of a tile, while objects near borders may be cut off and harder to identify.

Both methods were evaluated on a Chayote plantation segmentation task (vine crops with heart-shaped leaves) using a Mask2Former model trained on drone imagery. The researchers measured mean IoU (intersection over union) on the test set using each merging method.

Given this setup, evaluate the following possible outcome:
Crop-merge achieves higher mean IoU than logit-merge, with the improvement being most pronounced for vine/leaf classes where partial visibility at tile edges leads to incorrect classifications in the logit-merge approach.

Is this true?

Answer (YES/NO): NO